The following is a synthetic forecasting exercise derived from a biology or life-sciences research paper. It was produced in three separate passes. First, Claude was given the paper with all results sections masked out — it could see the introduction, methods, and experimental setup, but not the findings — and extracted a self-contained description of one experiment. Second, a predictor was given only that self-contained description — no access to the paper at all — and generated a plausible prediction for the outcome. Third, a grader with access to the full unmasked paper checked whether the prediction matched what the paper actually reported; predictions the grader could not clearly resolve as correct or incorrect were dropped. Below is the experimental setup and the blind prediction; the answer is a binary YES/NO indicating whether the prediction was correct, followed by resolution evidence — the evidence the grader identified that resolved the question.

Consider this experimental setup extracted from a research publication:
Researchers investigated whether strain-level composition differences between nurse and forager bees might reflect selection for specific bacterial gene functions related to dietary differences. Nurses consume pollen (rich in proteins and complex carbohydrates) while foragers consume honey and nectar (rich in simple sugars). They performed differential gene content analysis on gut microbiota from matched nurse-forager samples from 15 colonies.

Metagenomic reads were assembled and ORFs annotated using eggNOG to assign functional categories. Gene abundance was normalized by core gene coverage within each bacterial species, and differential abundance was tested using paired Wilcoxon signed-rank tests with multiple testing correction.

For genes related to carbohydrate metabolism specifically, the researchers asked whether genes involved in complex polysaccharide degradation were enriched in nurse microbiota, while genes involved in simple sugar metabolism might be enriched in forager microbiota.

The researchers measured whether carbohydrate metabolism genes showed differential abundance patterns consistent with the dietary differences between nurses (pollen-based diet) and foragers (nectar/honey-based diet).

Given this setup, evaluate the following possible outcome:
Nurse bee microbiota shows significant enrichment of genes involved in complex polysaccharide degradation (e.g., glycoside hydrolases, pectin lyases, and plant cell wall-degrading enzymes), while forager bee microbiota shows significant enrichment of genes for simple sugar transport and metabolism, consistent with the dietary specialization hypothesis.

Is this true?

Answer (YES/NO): NO